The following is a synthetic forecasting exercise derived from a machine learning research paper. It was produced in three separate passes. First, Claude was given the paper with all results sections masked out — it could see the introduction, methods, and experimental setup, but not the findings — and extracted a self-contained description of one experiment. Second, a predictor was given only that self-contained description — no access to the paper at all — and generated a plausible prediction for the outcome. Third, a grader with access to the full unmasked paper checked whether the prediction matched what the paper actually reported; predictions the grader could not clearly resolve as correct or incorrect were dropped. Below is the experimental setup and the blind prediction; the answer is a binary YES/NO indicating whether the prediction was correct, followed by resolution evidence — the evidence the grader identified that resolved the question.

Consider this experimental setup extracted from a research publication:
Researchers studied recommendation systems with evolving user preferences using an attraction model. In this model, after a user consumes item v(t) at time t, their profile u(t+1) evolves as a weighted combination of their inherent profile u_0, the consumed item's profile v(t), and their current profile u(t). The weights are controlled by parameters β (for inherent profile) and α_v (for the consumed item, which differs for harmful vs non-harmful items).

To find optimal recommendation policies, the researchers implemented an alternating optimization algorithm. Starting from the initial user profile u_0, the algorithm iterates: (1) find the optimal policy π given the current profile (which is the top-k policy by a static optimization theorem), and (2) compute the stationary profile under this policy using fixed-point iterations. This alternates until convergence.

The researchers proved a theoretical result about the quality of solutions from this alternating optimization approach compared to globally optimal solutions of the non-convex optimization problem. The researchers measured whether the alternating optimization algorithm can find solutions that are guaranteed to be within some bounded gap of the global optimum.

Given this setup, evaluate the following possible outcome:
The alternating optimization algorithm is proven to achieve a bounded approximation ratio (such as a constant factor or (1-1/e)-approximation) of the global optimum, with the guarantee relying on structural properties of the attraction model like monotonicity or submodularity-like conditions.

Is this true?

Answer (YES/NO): NO